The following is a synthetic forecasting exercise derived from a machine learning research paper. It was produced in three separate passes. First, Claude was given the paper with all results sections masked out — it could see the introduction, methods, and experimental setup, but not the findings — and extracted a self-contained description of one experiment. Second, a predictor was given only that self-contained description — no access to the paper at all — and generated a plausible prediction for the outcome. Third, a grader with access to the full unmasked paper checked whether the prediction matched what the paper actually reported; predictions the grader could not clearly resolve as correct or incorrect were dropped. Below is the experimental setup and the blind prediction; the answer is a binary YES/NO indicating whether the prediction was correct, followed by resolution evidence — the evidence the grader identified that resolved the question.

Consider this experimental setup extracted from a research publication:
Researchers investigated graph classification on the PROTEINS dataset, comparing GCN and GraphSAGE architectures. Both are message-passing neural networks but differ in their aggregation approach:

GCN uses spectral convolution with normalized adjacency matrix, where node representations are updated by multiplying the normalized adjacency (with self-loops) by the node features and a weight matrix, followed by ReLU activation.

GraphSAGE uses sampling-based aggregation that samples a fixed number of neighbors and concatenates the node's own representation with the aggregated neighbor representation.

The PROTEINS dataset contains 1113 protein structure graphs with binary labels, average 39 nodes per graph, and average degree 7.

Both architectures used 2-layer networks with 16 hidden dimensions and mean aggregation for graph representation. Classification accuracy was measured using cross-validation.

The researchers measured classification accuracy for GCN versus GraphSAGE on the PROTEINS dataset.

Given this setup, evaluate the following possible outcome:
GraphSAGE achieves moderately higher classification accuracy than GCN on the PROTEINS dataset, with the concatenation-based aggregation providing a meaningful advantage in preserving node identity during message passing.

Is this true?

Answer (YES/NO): NO